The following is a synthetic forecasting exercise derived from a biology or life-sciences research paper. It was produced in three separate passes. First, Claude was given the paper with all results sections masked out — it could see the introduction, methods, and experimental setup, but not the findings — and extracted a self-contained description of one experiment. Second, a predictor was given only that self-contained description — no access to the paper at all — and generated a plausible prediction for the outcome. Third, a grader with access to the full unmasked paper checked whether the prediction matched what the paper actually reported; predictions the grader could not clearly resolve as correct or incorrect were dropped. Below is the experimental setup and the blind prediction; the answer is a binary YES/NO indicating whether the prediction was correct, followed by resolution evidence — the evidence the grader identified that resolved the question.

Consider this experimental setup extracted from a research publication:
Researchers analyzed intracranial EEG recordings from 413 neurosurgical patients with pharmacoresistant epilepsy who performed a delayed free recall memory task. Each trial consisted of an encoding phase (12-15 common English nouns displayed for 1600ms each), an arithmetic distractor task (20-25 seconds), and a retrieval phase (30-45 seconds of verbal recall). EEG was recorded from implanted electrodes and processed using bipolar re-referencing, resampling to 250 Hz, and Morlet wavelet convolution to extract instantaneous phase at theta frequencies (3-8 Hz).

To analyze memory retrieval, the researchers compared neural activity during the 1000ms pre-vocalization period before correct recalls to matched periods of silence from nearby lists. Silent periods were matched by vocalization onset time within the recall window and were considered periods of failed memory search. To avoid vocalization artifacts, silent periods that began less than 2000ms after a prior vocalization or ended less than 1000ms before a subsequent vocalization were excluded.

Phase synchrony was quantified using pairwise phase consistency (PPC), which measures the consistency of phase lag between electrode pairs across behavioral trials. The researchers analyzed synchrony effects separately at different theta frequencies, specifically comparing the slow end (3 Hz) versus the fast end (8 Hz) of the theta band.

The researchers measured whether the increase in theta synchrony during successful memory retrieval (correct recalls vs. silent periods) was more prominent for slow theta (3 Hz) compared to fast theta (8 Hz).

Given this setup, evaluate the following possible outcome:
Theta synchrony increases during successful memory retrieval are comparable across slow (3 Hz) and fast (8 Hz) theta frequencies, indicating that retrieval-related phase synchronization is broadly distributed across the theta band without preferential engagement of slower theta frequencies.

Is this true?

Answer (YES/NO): NO